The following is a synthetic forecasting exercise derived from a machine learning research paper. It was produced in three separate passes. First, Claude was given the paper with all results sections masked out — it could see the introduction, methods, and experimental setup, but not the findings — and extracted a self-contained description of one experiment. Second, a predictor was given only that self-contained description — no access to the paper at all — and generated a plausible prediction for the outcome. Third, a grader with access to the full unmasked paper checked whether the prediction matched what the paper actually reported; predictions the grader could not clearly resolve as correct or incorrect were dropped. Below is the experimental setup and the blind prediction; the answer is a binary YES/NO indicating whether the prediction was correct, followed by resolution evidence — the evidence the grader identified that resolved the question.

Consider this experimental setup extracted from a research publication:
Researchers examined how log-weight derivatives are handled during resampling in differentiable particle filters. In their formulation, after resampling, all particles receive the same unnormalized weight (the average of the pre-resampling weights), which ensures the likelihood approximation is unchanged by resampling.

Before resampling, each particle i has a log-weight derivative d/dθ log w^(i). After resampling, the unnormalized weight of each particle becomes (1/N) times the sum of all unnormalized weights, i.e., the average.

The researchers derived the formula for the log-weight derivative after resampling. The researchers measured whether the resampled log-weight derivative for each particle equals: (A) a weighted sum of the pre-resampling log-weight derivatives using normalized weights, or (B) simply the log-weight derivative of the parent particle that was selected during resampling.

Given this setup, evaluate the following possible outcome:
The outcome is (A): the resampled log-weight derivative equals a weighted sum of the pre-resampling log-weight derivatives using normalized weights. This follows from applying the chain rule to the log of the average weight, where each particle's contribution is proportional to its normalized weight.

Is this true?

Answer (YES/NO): YES